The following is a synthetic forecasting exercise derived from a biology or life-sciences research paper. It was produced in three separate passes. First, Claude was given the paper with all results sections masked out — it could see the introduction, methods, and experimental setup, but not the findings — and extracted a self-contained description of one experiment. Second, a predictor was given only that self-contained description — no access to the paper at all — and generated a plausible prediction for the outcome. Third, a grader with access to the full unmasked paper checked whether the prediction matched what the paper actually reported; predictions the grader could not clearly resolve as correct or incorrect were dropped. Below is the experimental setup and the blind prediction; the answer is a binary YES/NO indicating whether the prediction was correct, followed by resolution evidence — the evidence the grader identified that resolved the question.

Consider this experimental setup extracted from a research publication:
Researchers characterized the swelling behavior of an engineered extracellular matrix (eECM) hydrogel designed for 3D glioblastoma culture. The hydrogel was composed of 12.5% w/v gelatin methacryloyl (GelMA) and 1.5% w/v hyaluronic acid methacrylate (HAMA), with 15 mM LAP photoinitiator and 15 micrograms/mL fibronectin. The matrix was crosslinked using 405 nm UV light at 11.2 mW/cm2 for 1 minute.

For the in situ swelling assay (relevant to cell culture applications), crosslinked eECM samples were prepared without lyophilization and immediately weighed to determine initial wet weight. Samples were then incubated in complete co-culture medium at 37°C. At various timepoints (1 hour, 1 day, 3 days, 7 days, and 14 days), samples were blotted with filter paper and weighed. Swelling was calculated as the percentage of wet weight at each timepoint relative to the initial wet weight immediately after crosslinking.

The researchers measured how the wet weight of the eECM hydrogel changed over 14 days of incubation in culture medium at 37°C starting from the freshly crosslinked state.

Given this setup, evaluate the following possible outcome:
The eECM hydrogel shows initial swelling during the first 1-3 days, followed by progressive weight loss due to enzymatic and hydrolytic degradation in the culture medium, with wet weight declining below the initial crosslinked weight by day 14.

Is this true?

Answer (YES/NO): NO